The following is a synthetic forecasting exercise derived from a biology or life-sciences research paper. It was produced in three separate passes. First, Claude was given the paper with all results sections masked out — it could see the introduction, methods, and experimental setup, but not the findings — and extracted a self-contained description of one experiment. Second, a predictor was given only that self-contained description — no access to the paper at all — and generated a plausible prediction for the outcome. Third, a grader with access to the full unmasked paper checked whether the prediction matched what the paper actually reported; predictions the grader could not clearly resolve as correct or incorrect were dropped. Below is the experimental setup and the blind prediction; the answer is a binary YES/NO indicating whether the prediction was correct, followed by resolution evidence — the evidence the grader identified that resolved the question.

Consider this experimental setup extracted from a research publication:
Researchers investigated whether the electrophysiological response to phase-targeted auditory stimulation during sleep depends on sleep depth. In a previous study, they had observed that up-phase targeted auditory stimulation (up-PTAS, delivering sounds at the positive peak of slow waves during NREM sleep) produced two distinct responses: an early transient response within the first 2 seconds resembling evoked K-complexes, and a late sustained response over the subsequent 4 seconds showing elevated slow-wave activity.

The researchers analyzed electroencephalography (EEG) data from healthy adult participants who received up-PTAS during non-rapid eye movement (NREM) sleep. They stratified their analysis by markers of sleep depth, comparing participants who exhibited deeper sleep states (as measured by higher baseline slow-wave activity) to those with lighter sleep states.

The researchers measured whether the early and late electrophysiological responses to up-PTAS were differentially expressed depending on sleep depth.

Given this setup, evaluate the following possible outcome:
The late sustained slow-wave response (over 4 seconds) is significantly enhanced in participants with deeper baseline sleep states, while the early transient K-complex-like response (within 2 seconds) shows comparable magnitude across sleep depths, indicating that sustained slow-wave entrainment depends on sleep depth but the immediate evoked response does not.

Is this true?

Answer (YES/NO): NO